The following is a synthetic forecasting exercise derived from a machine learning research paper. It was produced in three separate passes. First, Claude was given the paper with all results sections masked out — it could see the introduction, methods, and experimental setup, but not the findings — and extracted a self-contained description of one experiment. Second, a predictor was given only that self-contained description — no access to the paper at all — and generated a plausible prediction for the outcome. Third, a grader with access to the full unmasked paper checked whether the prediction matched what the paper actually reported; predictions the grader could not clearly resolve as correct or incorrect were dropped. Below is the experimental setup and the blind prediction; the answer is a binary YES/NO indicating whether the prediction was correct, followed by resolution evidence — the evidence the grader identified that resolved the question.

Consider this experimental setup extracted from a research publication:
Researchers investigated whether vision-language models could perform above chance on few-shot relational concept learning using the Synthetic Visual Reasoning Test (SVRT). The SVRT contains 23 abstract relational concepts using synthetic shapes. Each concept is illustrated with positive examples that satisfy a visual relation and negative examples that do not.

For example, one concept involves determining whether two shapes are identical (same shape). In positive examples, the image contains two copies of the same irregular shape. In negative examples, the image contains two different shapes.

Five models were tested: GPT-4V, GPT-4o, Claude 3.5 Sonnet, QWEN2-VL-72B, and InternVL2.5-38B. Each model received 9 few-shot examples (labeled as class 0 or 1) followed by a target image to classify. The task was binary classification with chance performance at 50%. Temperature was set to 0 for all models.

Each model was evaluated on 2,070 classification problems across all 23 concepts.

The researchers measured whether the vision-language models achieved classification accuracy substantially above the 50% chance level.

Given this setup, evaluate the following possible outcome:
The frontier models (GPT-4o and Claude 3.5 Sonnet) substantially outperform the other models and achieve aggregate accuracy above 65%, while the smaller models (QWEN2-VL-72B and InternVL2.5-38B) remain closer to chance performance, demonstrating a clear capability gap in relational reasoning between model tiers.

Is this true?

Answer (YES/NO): NO